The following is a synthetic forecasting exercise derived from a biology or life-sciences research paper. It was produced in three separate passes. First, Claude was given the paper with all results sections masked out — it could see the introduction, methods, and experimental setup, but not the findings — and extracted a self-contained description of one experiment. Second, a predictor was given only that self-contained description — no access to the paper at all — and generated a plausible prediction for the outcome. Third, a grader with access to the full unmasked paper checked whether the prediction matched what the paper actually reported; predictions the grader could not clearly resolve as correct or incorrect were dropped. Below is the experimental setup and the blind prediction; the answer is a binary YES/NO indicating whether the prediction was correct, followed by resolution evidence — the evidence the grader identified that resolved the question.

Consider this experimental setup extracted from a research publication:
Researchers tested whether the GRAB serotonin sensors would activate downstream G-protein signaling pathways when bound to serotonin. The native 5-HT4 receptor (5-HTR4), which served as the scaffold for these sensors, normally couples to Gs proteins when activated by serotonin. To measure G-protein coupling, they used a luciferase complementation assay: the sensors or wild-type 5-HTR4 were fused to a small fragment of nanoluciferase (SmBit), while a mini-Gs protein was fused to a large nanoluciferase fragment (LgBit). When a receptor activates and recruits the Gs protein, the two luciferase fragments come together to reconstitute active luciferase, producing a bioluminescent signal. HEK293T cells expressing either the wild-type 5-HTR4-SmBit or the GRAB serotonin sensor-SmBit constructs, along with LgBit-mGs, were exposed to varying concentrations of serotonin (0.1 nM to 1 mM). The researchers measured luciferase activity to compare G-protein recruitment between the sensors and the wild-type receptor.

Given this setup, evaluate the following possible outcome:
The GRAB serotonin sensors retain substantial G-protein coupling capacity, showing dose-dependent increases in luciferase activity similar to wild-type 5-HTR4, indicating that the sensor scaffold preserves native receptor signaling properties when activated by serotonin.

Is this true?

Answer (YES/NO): NO